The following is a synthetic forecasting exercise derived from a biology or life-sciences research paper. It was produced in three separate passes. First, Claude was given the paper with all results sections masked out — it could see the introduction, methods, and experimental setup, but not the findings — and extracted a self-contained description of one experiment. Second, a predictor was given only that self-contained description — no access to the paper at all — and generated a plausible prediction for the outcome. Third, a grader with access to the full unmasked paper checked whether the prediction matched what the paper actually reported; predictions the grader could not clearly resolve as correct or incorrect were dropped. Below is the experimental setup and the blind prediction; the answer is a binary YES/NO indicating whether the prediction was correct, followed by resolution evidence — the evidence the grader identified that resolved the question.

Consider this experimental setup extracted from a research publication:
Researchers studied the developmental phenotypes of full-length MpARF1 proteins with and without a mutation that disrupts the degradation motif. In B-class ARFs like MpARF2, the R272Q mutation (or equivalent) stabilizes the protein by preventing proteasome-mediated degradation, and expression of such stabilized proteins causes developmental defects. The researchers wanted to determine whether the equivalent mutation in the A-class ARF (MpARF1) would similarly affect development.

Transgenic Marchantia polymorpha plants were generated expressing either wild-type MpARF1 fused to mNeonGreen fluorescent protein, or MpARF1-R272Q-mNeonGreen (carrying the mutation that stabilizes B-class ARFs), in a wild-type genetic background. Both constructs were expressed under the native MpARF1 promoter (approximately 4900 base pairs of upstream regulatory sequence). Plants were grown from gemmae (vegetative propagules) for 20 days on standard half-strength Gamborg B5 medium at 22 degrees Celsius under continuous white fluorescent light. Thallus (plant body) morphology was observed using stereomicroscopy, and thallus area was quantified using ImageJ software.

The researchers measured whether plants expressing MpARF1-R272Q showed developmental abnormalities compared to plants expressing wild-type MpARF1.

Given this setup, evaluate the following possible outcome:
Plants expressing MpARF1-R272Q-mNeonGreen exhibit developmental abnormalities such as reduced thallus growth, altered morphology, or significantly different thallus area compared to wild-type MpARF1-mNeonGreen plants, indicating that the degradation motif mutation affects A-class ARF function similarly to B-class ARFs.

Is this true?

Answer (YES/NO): NO